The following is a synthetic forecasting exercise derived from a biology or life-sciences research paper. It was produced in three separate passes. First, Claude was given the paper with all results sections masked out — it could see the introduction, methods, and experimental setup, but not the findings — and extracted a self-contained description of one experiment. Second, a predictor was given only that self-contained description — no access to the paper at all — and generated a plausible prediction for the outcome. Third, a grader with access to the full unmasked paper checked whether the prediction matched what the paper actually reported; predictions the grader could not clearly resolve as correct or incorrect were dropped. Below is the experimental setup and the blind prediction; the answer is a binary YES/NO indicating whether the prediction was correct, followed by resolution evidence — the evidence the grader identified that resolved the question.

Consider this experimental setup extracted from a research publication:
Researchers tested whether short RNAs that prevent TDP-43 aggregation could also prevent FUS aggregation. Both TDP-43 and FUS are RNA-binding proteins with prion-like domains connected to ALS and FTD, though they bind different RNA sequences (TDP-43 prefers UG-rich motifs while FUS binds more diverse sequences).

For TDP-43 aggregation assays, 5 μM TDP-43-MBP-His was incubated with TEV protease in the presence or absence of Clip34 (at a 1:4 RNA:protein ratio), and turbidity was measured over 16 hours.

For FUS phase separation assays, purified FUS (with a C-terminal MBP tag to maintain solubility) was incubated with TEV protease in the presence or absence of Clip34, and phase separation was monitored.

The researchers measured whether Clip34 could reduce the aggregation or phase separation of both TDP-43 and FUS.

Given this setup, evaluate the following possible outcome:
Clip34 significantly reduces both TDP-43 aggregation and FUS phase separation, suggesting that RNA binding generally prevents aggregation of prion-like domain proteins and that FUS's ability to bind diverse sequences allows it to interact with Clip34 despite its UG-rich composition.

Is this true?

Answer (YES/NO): NO